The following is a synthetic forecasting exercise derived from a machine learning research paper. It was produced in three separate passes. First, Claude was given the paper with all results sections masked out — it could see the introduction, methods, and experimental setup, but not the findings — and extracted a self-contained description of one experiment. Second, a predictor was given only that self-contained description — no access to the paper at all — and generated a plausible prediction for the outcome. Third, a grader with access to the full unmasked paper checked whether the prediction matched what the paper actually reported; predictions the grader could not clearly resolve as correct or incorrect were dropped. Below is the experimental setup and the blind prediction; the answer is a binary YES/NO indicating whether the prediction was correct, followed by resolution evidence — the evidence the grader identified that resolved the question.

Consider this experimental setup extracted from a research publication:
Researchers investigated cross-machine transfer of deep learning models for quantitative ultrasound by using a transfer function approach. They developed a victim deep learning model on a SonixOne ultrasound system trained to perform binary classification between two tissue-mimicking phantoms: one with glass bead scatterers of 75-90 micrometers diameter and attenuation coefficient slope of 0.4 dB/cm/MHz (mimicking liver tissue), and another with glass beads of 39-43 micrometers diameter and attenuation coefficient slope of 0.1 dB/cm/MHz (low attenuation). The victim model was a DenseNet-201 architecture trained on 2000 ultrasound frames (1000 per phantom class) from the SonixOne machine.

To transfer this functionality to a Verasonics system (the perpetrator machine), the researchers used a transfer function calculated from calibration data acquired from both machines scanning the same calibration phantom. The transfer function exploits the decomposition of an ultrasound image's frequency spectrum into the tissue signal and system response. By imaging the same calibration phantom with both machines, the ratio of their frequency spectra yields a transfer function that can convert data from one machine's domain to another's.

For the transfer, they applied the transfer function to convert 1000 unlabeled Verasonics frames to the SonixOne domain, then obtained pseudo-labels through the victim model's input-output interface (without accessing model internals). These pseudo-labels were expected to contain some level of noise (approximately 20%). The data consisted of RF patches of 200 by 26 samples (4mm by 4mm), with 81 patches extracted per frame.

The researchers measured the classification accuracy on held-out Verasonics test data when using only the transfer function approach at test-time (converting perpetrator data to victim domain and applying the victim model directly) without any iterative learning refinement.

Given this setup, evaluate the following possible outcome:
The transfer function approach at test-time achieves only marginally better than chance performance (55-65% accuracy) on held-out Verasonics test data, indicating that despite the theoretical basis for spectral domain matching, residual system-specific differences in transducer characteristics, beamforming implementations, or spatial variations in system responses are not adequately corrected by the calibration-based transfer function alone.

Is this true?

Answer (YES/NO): NO